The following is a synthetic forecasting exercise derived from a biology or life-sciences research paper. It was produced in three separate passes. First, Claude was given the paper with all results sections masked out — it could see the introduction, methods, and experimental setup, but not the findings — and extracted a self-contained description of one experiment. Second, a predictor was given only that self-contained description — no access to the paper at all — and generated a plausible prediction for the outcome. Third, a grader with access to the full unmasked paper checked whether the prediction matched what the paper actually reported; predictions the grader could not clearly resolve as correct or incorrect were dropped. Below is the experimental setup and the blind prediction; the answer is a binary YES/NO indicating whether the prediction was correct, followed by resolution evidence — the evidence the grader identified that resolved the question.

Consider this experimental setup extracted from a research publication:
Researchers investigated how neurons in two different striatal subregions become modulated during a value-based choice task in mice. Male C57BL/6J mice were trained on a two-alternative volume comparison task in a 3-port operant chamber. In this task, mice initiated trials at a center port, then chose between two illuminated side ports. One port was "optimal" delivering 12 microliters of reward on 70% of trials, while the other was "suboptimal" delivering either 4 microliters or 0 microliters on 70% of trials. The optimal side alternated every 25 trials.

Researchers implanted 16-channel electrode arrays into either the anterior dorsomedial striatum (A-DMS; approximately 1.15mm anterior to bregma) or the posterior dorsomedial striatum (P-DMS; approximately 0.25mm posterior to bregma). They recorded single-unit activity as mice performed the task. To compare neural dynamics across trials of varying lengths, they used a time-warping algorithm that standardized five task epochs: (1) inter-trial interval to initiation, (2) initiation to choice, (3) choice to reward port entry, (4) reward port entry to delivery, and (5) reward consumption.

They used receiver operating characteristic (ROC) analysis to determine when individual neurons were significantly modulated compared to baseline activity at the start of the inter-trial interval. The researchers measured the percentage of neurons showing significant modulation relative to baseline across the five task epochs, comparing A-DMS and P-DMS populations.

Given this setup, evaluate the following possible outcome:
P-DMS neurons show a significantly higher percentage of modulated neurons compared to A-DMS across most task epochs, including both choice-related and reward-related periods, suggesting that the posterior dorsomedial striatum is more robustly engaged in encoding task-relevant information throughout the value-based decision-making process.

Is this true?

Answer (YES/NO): NO